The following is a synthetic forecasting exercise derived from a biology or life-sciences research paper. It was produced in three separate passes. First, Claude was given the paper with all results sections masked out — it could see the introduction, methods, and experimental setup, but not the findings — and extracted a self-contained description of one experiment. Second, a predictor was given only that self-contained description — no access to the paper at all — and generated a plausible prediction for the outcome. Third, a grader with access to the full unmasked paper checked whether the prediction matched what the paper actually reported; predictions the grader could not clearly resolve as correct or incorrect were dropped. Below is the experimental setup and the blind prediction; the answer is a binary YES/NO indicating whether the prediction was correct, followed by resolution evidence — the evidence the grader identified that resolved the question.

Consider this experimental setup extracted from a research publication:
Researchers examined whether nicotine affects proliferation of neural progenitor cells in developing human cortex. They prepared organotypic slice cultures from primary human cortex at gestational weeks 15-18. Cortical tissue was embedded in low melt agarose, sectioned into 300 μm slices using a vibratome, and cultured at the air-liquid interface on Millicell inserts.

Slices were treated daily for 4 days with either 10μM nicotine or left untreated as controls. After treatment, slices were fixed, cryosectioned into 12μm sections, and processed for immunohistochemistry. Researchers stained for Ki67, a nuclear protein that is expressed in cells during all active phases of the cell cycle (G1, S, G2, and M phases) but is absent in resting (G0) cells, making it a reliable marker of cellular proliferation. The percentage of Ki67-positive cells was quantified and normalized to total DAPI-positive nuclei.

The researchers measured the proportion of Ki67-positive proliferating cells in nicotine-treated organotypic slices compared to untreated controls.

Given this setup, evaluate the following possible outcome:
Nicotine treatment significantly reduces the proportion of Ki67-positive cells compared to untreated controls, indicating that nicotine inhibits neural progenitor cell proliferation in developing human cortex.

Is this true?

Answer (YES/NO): NO